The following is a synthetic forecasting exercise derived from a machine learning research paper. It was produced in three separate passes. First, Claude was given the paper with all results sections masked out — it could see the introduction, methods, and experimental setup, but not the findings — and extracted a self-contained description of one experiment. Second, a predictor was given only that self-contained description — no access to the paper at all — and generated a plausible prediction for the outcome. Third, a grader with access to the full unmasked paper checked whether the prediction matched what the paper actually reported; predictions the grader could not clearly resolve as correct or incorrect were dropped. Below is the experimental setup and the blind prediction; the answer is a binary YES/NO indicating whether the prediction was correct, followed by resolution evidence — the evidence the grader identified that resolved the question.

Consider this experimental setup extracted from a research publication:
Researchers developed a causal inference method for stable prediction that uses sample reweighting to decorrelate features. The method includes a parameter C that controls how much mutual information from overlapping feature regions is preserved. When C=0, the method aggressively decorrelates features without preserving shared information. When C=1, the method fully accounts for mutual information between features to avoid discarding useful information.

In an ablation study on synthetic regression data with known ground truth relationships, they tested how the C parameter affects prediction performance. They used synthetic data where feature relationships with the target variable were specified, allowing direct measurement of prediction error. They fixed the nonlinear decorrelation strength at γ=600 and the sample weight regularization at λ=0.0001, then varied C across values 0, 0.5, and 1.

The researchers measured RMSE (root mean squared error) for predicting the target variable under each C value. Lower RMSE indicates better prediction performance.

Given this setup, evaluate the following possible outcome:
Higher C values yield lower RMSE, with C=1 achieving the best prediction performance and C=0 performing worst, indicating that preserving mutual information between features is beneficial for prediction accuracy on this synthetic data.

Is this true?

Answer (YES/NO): YES